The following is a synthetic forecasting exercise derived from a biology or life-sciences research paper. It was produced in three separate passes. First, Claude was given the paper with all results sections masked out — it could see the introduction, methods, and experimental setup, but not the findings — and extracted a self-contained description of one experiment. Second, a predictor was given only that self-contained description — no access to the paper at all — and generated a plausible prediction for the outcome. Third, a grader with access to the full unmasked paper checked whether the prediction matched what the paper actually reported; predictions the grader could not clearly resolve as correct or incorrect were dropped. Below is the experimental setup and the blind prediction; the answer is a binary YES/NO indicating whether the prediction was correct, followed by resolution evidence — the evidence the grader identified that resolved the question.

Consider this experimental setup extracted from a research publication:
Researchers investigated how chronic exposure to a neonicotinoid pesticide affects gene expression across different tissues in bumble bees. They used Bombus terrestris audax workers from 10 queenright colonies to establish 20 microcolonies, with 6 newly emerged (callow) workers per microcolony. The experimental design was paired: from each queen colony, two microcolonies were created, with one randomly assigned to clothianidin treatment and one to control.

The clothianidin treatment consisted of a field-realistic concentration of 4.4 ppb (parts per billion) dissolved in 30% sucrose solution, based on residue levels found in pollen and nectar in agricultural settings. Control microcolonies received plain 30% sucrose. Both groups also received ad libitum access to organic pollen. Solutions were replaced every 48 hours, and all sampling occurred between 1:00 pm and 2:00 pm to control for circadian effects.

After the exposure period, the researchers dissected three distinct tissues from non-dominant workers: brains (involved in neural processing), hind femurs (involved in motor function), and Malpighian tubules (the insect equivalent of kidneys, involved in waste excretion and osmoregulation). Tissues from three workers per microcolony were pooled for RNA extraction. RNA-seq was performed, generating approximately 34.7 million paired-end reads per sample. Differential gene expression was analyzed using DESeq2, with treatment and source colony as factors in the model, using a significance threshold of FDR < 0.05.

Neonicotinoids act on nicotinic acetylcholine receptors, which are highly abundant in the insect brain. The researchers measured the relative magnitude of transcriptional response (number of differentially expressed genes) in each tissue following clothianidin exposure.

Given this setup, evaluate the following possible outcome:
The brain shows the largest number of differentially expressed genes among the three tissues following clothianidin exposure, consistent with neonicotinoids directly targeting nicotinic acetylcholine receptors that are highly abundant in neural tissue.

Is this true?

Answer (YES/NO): NO